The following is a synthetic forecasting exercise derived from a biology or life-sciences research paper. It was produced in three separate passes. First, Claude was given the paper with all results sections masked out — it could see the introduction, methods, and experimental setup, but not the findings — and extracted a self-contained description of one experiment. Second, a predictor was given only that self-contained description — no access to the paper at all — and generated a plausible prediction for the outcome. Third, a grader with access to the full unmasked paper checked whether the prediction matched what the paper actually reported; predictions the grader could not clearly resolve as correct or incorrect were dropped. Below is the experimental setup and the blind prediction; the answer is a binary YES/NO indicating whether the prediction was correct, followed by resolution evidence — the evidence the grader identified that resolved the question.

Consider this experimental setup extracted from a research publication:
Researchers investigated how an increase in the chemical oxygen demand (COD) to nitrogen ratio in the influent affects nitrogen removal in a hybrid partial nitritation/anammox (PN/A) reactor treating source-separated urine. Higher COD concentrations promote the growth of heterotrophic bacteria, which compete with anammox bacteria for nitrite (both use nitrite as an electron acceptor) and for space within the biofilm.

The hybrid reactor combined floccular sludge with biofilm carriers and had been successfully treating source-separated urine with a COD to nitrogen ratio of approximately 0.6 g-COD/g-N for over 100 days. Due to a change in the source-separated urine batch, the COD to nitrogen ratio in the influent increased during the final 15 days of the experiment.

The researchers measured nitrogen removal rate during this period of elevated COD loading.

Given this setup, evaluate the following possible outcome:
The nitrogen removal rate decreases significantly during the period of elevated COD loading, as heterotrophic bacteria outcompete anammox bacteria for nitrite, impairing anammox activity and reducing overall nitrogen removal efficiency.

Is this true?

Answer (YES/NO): NO